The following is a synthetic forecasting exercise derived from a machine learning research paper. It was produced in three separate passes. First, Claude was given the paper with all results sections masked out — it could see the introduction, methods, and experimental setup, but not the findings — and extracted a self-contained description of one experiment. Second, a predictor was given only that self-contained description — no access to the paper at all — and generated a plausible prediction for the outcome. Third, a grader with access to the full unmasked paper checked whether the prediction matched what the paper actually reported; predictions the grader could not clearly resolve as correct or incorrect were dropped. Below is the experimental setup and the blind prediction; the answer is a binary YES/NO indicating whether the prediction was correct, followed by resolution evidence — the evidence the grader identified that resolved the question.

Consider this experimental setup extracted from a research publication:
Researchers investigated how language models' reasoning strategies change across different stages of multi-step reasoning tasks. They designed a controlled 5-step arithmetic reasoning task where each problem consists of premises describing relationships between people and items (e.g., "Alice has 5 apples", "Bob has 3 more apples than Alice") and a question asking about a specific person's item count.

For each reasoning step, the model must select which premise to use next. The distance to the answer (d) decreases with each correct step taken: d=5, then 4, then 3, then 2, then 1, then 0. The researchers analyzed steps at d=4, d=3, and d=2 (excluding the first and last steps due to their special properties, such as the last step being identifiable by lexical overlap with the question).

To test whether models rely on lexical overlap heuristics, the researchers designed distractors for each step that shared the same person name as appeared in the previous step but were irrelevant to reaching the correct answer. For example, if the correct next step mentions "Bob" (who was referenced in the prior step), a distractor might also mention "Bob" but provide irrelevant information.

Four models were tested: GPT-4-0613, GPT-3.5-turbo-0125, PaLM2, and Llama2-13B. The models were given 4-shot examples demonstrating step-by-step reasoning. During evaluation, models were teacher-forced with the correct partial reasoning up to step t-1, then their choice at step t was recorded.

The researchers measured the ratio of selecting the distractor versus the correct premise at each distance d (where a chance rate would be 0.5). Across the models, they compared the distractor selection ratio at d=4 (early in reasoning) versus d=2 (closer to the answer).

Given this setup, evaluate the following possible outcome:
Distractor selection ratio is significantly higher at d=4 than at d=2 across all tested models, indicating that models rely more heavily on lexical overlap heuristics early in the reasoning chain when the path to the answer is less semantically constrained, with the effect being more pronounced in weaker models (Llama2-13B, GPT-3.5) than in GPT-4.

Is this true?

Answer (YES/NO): NO